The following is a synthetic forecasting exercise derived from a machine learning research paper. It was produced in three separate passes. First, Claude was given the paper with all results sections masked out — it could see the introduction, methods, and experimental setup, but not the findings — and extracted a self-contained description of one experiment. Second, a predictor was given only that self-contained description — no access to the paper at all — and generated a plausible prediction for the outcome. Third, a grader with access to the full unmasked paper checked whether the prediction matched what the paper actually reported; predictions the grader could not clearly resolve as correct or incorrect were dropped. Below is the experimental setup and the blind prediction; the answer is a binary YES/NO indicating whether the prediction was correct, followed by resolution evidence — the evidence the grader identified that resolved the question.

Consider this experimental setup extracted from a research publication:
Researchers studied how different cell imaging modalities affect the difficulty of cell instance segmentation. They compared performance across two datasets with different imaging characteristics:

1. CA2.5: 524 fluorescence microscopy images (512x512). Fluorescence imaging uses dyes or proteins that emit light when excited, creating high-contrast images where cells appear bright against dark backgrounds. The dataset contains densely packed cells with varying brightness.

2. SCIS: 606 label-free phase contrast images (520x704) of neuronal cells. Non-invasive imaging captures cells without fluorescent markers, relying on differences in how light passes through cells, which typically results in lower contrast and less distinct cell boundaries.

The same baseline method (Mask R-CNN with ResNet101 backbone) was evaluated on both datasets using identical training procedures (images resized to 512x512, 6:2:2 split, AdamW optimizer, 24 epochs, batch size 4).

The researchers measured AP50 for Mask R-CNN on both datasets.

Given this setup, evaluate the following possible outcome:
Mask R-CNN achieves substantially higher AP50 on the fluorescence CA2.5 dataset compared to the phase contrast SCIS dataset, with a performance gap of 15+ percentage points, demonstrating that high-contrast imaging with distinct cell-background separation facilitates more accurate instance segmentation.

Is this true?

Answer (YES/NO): YES